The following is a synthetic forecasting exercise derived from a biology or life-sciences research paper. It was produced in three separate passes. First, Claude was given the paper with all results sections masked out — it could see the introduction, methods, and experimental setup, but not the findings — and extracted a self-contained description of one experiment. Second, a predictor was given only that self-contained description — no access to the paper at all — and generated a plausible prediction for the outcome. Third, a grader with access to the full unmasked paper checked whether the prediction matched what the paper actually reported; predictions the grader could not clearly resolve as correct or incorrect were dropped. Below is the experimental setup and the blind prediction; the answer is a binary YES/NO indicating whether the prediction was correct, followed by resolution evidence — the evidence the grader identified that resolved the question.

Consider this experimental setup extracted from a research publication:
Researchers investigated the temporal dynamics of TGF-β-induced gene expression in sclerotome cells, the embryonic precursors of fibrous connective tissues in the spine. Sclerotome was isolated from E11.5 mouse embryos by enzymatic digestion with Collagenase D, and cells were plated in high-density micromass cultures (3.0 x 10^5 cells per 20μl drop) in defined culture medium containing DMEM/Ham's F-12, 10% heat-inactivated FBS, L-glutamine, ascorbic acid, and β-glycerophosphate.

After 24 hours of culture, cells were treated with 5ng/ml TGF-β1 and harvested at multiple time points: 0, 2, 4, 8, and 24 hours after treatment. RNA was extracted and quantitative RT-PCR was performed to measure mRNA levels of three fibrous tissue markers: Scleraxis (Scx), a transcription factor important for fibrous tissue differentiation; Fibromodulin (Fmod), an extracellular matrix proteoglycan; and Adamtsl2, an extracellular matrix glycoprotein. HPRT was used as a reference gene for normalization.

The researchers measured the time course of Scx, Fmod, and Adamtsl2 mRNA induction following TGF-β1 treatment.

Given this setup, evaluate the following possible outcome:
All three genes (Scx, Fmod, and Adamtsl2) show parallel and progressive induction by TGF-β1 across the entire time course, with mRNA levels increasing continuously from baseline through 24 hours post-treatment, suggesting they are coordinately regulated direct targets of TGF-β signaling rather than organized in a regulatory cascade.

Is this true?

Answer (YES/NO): NO